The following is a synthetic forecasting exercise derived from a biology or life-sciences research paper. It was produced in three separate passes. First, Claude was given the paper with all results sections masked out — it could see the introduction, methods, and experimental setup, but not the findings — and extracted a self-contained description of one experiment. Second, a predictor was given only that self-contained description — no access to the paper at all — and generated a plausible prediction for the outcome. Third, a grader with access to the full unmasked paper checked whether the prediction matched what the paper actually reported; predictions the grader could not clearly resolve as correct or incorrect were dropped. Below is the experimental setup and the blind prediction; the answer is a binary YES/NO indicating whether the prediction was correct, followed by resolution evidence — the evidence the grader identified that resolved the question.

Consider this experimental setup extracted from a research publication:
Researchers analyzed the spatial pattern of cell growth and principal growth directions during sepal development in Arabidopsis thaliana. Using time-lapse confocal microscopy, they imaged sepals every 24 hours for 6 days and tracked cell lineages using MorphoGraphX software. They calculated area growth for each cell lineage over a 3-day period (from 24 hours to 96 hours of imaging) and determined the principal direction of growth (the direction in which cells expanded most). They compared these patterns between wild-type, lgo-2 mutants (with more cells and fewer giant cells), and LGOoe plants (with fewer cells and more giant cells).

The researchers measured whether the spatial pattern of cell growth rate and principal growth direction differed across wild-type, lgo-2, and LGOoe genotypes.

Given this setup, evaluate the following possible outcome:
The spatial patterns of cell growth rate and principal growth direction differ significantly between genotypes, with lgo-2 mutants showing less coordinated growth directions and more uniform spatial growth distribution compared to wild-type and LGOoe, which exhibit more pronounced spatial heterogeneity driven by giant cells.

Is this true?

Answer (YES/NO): NO